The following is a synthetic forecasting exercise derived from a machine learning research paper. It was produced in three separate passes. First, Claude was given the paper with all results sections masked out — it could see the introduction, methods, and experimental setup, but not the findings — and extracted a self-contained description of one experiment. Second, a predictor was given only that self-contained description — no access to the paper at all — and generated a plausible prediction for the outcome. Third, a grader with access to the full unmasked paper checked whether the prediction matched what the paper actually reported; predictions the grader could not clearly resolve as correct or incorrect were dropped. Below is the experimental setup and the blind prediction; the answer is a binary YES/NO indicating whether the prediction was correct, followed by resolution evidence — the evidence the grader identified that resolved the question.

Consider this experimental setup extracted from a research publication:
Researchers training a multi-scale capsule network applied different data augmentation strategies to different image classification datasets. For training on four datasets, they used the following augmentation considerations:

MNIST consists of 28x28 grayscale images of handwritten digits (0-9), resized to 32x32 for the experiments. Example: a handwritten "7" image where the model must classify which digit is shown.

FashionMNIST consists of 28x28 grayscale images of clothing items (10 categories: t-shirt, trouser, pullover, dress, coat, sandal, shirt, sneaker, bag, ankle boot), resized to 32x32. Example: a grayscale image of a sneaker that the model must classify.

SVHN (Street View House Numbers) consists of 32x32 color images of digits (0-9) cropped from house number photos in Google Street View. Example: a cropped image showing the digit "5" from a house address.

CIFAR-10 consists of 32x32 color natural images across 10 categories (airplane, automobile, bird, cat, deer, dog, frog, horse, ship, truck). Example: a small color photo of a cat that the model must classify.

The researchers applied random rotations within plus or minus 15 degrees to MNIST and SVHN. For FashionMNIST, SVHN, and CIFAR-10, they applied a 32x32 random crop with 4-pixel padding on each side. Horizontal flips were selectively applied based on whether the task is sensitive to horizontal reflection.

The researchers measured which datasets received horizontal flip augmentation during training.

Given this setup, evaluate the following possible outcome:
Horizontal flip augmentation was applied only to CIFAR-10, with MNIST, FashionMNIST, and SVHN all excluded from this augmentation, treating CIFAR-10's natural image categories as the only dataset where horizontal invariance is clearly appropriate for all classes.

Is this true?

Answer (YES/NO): NO